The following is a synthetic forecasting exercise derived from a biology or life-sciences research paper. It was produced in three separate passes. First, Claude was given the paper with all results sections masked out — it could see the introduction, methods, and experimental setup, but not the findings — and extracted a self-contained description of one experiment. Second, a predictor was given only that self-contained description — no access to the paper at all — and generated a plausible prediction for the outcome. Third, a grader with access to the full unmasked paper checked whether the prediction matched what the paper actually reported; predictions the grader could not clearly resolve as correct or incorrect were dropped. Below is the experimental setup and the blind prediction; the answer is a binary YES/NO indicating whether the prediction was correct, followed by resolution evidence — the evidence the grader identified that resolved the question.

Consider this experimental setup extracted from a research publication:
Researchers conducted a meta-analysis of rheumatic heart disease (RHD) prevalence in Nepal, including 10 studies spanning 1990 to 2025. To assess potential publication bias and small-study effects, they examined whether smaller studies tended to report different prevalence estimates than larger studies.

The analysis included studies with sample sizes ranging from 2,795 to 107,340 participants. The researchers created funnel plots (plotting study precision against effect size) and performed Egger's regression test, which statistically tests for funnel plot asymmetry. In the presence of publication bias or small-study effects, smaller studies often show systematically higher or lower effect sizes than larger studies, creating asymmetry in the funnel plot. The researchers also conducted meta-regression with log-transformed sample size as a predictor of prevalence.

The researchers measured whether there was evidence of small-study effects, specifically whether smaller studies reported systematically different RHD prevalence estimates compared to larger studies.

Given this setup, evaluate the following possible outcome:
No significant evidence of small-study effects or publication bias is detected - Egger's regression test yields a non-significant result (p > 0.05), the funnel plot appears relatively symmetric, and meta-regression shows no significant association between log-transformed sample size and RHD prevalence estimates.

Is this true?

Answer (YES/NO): NO